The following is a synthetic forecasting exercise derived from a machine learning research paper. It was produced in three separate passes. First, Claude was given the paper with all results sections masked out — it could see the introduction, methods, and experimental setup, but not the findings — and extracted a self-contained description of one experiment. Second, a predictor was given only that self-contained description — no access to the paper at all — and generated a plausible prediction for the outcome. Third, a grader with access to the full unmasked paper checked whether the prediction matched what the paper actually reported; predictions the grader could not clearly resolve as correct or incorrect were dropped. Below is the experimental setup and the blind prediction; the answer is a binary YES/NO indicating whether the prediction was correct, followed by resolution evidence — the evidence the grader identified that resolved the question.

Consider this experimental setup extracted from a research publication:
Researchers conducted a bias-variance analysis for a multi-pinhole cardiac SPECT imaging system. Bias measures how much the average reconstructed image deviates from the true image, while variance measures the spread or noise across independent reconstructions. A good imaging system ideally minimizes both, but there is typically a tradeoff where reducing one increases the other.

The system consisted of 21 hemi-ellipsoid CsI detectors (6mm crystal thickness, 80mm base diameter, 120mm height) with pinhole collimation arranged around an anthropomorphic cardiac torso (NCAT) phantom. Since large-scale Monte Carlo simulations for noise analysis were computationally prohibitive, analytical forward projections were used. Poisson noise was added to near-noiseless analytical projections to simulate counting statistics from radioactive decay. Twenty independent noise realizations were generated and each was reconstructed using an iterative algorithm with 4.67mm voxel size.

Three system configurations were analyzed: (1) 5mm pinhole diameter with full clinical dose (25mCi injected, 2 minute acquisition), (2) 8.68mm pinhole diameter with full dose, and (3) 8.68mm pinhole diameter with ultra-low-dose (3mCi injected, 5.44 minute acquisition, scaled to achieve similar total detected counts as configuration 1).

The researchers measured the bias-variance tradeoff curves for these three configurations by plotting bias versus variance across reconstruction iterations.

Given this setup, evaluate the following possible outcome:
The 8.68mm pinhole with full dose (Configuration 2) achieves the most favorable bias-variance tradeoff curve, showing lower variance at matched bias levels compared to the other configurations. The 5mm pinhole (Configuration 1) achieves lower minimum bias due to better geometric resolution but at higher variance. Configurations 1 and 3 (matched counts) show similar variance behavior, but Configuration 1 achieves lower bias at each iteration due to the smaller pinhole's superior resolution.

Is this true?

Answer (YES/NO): NO